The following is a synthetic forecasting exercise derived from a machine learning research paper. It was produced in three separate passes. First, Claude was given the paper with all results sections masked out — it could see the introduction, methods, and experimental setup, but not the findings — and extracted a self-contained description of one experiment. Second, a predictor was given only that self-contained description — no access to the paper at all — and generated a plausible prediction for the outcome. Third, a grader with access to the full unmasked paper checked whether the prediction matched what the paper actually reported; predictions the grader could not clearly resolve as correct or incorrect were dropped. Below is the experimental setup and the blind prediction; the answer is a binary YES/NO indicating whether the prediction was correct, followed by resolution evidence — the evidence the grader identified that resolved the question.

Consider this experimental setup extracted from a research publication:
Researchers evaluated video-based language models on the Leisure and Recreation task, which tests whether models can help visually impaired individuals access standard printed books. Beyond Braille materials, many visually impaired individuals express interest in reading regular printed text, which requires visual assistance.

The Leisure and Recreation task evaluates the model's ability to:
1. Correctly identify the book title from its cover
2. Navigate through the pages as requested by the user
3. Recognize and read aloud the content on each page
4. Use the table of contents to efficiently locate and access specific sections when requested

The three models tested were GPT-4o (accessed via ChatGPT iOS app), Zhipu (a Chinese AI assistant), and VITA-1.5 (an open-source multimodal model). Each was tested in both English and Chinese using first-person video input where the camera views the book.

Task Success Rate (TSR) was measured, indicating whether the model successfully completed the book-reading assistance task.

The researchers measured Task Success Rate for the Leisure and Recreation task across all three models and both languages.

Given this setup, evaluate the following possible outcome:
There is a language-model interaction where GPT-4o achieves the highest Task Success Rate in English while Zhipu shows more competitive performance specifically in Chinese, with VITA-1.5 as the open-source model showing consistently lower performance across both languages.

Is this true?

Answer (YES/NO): NO